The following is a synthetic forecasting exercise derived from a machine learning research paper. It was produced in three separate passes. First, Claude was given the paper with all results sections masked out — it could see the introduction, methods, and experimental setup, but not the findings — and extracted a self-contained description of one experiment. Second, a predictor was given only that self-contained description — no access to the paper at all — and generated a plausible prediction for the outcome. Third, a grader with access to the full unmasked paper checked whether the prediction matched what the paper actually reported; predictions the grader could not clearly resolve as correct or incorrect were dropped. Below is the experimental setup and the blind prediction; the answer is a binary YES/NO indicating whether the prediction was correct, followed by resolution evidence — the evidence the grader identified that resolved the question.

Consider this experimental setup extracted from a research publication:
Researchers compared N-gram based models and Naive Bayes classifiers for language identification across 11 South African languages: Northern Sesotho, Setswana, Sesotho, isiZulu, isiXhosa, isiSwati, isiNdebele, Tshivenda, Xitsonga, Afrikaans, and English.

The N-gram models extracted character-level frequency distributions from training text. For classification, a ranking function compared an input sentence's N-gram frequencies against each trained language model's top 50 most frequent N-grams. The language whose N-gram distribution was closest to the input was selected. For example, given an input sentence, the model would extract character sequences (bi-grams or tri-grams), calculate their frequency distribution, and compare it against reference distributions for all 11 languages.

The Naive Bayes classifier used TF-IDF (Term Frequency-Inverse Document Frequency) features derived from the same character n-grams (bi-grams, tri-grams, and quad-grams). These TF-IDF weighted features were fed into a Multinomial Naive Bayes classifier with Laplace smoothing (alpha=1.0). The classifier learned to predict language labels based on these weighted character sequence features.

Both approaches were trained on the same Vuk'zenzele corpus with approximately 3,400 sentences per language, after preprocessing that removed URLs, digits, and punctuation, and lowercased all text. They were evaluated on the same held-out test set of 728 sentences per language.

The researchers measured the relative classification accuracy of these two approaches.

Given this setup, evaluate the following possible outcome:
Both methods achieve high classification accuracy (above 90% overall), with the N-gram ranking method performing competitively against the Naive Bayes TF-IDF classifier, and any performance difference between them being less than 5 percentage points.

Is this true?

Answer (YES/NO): NO